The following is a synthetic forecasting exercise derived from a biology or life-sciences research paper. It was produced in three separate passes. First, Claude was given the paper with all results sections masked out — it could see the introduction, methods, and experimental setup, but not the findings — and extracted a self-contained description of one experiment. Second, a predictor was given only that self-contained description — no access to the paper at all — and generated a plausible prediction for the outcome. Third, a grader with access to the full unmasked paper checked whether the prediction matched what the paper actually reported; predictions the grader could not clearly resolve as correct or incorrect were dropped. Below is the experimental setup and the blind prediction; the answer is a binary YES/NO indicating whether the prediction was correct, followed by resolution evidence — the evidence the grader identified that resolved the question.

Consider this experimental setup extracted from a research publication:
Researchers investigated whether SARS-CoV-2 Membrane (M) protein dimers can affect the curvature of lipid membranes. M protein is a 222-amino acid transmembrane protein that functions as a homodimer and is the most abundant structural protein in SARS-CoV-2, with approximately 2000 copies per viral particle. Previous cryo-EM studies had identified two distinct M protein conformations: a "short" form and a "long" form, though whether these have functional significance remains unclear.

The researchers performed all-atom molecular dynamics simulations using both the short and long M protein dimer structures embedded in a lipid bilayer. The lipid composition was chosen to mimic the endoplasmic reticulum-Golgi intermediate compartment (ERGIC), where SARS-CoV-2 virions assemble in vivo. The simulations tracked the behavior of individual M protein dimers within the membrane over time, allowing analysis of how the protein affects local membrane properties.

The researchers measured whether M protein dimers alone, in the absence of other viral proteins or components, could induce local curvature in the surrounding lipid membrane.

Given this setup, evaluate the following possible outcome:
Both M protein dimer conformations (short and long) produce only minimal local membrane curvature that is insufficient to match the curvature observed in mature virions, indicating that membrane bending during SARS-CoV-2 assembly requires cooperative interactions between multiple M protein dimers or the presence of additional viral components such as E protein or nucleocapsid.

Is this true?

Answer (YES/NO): NO